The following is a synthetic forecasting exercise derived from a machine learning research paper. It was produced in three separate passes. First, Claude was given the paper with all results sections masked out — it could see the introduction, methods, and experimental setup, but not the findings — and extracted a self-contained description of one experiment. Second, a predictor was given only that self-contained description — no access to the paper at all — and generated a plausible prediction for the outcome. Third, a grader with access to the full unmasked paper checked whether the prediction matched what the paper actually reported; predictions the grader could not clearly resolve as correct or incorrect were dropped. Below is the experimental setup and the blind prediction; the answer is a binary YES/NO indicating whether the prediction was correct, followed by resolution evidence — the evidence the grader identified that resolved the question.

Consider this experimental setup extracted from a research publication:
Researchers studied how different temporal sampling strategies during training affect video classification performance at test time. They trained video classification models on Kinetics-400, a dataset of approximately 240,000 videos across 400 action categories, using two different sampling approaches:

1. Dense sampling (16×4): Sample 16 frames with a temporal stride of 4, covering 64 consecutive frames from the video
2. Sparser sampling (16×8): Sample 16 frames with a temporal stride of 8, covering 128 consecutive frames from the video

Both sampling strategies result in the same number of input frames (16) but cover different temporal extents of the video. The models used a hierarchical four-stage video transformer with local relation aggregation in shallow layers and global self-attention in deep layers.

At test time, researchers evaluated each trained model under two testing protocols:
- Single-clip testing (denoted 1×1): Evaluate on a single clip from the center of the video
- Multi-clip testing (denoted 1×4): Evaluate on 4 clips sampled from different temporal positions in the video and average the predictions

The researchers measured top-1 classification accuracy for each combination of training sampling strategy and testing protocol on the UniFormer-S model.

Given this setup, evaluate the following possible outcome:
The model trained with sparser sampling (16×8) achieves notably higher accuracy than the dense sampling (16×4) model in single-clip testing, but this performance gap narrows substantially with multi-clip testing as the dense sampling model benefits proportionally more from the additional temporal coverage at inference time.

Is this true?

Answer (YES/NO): YES